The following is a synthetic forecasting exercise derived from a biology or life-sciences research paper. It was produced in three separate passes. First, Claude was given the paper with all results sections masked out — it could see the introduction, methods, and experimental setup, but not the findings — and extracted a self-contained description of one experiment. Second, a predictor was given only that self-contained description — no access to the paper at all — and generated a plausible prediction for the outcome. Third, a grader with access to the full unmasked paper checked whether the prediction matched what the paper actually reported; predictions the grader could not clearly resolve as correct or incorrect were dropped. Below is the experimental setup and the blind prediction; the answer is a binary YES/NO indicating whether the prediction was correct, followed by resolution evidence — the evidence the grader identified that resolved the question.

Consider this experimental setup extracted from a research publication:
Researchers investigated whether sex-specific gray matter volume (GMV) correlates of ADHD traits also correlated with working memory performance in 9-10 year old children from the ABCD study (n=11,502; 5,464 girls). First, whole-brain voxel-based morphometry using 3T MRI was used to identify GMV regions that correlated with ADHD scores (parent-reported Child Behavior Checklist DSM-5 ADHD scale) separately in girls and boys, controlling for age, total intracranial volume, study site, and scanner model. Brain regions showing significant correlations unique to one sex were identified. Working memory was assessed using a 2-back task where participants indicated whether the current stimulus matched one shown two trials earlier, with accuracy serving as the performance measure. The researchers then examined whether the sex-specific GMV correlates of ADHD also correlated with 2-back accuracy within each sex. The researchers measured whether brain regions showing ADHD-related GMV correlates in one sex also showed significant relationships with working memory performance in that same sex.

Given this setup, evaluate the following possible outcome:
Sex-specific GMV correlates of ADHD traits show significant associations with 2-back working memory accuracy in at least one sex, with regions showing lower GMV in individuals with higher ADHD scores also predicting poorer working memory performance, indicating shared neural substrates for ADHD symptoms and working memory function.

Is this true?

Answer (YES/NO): YES